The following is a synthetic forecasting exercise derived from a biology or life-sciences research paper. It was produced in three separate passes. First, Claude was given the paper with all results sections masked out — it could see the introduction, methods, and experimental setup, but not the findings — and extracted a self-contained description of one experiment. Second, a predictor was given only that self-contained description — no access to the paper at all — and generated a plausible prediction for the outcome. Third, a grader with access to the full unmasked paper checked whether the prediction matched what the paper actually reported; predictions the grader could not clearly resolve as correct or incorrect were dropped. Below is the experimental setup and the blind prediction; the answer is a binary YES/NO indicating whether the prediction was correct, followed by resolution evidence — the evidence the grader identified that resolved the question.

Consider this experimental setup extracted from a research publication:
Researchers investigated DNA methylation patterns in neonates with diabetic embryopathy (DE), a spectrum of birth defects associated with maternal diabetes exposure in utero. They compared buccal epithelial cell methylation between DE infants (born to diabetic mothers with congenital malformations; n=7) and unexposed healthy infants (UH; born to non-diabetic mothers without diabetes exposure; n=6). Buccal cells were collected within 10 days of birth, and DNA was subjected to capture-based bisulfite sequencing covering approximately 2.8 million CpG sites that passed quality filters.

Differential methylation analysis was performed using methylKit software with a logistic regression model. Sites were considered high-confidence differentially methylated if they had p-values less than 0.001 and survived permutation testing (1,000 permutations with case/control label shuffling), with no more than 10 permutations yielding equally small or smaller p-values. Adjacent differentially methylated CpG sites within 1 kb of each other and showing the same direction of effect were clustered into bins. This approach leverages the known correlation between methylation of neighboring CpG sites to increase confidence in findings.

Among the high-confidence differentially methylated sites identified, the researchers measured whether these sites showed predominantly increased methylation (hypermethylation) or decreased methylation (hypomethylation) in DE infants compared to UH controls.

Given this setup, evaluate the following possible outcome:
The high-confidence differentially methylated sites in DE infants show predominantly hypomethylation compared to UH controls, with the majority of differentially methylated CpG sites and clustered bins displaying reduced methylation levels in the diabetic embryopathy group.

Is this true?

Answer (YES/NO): YES